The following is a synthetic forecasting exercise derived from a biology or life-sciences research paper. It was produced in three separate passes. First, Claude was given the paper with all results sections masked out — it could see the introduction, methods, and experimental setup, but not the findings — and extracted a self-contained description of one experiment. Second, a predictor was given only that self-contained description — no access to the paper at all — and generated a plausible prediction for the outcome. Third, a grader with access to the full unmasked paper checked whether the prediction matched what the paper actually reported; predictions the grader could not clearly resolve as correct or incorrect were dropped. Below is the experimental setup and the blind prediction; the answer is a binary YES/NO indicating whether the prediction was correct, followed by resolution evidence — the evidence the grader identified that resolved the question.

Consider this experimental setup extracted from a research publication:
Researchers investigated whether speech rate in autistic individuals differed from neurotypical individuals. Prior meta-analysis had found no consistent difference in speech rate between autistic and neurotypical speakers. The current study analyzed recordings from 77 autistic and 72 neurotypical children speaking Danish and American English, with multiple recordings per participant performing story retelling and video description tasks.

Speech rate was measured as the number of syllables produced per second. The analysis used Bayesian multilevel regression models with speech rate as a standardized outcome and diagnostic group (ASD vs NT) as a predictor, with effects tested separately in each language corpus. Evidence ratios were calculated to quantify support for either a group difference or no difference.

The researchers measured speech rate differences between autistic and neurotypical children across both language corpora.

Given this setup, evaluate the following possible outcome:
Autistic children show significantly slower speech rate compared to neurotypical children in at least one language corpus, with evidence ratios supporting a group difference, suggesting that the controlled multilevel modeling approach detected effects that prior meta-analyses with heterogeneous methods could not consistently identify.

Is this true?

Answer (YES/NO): YES